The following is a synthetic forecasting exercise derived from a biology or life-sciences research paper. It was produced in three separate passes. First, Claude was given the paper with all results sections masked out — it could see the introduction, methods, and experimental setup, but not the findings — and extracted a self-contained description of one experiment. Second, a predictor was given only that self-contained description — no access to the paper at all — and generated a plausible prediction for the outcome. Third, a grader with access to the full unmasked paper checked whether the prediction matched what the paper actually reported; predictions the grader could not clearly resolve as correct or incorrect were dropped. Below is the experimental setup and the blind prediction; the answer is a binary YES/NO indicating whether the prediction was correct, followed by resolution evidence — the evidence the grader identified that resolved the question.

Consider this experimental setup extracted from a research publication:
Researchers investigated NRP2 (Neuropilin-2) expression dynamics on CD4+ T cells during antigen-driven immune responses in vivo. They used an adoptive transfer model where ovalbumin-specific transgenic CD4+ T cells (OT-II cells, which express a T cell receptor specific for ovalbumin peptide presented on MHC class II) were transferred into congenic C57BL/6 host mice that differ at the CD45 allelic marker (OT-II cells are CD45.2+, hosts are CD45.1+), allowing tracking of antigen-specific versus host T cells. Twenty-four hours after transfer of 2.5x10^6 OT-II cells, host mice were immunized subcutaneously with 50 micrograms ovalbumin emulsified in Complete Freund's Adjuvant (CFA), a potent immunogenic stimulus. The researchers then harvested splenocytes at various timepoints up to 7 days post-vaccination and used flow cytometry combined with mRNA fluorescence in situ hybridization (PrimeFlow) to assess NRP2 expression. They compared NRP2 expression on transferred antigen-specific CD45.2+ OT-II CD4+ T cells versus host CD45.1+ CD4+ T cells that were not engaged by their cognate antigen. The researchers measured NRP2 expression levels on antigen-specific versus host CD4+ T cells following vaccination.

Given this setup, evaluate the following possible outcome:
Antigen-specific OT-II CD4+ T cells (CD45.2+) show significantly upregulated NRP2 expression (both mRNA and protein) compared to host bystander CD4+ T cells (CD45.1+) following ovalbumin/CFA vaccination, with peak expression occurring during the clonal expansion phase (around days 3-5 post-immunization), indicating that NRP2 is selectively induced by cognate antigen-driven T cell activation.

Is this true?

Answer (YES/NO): NO